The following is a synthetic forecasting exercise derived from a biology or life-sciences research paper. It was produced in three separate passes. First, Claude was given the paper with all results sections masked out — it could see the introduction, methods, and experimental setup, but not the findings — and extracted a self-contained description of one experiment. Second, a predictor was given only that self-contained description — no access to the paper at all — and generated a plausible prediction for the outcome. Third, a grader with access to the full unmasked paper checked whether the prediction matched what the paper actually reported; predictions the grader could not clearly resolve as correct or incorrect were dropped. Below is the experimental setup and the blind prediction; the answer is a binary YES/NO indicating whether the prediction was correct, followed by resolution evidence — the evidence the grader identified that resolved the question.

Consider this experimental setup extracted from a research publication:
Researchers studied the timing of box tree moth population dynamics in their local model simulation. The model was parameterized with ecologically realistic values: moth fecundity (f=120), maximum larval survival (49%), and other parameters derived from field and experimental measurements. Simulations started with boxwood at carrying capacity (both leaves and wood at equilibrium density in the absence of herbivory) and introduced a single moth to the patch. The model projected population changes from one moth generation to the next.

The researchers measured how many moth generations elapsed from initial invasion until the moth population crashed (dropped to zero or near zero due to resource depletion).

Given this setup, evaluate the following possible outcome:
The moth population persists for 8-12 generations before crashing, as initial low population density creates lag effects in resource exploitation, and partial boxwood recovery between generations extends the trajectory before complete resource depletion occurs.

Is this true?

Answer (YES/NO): NO